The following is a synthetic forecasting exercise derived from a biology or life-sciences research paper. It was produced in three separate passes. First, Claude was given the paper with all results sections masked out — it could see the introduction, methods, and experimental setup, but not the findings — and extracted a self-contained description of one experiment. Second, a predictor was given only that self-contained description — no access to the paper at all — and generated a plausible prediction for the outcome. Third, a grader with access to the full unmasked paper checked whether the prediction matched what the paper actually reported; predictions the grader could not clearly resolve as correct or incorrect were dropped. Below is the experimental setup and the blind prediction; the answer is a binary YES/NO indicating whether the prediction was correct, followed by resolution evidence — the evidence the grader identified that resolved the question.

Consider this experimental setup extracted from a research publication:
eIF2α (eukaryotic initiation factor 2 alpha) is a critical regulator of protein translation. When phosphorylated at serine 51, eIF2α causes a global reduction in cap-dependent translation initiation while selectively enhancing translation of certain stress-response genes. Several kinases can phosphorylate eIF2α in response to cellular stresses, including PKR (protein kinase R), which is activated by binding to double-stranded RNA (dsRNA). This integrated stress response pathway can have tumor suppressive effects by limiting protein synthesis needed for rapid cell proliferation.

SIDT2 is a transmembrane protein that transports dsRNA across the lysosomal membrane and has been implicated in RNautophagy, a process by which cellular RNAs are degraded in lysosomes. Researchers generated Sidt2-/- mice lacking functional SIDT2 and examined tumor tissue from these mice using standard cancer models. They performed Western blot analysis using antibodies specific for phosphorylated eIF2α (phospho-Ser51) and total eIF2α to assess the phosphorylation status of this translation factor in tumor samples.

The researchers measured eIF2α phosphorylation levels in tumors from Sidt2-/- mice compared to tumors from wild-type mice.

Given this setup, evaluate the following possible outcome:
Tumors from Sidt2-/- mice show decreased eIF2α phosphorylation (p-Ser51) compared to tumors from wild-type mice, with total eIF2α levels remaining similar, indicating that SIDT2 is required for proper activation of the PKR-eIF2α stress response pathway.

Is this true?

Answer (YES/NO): NO